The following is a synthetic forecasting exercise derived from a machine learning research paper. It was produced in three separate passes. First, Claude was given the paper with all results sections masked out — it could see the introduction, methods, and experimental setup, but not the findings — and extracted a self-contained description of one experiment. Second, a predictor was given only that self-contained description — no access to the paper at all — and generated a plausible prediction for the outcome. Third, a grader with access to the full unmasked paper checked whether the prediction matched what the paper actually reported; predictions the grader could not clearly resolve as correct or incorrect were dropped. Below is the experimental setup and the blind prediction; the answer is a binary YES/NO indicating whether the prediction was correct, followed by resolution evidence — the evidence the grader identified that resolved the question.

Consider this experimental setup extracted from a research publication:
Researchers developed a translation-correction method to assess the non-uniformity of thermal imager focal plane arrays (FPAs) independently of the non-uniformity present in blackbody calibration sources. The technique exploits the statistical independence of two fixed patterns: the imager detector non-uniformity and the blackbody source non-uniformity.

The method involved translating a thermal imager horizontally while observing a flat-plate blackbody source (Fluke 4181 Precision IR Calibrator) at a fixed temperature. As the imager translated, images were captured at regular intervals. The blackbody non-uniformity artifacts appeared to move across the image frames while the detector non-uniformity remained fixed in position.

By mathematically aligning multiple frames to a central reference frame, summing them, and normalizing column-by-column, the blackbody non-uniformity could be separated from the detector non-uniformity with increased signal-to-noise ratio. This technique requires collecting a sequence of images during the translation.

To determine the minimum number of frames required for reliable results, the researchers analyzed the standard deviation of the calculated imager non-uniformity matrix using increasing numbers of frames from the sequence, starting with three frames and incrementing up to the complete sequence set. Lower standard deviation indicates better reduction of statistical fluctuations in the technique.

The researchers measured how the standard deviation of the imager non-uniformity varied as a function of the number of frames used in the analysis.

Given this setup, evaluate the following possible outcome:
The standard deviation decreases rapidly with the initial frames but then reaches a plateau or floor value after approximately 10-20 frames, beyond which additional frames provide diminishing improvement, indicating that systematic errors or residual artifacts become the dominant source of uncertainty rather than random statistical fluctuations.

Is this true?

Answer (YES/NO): YES